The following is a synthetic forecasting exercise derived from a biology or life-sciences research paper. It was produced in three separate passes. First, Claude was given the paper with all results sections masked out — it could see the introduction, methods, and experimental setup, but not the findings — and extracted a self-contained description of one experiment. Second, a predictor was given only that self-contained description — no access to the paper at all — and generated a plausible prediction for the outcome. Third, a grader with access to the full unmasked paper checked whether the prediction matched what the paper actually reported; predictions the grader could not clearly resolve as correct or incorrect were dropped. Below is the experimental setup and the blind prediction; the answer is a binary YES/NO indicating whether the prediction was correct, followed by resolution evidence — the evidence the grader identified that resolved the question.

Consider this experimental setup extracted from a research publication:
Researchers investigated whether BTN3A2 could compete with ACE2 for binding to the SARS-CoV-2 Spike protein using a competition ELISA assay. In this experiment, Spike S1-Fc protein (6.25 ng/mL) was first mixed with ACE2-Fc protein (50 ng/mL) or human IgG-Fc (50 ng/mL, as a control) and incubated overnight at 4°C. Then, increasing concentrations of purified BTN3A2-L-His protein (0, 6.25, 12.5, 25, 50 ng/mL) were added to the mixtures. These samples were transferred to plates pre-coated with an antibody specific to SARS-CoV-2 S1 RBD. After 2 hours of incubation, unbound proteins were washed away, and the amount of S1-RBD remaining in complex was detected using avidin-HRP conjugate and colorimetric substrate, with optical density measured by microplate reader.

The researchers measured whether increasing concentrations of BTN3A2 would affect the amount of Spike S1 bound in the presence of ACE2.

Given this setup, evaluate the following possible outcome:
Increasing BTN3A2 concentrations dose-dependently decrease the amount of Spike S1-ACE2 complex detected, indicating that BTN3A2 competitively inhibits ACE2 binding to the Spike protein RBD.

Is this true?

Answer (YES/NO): YES